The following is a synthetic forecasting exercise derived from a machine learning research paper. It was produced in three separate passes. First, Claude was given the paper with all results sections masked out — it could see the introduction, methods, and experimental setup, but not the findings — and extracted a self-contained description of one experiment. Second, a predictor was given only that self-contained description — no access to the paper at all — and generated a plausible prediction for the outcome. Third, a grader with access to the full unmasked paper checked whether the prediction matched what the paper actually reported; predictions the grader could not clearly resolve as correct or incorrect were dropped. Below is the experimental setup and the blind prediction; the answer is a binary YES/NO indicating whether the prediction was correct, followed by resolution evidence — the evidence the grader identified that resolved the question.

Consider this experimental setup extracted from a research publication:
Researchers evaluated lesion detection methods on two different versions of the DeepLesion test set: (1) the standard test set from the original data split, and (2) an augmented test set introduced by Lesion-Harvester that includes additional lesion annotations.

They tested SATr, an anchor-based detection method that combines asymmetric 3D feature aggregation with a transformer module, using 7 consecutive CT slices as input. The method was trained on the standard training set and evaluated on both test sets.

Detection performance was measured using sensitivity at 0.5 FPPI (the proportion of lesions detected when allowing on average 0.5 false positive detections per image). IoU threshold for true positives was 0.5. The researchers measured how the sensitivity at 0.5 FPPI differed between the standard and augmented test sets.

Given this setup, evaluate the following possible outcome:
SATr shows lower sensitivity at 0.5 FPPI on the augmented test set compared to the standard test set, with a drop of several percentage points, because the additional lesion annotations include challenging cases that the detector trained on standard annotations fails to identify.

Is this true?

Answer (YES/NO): NO